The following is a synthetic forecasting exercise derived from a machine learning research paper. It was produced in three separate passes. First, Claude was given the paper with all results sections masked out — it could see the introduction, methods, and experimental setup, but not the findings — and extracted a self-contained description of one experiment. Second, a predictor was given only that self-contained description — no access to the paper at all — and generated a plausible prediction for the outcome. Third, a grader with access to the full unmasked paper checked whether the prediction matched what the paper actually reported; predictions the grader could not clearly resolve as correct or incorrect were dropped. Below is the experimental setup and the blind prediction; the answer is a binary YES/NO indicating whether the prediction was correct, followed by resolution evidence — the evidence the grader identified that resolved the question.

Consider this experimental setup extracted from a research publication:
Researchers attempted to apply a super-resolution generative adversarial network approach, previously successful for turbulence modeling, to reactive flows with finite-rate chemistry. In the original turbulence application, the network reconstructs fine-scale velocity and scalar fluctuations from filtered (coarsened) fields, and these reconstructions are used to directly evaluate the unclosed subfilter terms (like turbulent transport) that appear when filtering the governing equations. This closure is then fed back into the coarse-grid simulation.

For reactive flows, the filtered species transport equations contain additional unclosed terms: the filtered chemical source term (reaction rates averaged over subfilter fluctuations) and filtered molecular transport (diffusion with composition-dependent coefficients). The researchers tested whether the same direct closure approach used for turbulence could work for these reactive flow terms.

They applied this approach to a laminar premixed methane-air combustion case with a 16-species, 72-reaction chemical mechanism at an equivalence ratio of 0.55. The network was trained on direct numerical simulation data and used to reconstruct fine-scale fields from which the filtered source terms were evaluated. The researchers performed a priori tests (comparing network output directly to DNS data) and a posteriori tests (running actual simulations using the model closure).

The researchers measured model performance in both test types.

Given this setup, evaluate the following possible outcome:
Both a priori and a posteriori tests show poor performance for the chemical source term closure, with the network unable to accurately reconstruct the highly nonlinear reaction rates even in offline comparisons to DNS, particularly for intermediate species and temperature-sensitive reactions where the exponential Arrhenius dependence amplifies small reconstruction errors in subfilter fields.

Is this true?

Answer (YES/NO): NO